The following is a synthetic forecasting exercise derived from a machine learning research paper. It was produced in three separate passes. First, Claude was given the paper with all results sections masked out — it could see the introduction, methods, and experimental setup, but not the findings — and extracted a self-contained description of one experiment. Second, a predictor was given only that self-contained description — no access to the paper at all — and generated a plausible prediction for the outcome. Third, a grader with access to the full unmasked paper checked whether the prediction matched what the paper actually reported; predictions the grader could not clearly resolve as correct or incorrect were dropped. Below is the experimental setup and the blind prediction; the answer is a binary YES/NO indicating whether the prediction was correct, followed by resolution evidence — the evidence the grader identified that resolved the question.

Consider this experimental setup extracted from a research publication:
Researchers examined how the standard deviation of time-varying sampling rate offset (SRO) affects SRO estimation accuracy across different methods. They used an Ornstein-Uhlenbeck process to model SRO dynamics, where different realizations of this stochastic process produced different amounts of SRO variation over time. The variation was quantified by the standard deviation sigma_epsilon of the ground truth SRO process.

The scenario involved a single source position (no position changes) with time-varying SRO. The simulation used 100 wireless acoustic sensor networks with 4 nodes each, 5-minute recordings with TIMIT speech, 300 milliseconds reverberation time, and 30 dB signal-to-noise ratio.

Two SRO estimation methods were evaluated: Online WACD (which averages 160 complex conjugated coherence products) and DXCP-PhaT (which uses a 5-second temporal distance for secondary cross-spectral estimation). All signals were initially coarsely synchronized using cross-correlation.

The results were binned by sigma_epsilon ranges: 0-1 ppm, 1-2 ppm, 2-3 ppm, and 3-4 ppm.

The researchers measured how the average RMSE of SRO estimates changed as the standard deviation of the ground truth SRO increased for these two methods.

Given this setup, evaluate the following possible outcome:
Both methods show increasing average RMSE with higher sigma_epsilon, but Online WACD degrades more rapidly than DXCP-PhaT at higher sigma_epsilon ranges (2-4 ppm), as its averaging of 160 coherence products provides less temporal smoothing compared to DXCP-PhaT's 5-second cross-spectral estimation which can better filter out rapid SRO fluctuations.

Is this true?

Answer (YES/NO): NO